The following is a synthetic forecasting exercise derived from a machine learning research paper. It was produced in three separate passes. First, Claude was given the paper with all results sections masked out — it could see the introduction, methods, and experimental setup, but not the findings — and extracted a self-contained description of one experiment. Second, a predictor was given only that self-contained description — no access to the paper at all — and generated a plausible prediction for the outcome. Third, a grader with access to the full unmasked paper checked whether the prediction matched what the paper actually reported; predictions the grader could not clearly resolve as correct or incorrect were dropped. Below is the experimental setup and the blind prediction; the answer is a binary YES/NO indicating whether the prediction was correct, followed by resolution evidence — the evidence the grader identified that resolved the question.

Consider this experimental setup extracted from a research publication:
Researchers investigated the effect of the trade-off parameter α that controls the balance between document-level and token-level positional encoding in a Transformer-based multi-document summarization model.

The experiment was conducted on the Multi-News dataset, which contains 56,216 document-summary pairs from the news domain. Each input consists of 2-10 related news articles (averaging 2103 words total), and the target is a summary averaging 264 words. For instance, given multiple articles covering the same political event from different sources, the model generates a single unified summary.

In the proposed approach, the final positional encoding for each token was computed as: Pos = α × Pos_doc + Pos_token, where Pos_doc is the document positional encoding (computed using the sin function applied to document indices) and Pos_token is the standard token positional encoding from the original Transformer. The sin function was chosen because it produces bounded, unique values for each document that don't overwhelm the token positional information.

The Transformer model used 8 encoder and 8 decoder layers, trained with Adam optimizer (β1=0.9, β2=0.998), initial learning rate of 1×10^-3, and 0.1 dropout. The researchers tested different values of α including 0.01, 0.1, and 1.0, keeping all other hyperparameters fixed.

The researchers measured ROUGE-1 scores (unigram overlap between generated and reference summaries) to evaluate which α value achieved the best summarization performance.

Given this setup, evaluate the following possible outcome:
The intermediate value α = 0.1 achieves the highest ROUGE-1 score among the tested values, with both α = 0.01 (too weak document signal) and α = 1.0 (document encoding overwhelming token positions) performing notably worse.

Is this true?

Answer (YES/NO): NO